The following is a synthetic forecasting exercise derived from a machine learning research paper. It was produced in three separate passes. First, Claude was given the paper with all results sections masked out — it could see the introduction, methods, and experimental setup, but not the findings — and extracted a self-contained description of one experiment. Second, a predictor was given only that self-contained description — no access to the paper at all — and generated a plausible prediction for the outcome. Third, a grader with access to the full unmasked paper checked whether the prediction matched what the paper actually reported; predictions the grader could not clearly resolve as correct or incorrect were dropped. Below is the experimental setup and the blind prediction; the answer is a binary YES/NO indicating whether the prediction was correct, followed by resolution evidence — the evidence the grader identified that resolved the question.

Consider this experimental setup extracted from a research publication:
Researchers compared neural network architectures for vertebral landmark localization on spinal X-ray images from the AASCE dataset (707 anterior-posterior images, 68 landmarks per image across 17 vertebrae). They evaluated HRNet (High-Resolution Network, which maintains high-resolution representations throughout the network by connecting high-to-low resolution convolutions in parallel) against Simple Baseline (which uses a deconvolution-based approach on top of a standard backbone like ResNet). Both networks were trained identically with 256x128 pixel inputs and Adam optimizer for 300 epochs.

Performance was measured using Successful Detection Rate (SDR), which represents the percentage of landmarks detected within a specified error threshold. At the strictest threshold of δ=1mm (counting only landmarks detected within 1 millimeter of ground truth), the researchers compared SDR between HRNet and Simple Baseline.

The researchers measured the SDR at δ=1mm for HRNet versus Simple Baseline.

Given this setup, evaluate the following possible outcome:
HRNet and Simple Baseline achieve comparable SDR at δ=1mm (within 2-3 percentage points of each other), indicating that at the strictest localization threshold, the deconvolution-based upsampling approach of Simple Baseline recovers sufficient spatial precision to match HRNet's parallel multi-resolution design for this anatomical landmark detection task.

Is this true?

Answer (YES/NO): NO